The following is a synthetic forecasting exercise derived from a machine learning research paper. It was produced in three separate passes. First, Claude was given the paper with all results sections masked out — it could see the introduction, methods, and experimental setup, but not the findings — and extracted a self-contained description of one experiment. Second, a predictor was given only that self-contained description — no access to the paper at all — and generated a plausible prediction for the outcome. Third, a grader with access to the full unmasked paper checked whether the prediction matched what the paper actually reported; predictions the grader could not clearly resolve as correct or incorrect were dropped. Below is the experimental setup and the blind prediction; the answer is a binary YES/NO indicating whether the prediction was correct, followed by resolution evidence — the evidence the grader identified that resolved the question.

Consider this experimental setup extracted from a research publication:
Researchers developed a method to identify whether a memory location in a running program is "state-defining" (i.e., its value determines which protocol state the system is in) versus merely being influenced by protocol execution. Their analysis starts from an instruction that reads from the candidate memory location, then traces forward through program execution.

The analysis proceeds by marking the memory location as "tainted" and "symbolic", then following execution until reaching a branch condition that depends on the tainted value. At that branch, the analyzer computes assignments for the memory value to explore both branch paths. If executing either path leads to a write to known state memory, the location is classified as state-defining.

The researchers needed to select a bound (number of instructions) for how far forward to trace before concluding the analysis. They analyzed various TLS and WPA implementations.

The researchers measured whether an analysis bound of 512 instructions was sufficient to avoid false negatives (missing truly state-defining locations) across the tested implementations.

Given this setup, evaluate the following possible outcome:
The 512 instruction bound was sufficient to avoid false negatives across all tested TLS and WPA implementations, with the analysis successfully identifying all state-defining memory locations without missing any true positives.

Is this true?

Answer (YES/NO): YES